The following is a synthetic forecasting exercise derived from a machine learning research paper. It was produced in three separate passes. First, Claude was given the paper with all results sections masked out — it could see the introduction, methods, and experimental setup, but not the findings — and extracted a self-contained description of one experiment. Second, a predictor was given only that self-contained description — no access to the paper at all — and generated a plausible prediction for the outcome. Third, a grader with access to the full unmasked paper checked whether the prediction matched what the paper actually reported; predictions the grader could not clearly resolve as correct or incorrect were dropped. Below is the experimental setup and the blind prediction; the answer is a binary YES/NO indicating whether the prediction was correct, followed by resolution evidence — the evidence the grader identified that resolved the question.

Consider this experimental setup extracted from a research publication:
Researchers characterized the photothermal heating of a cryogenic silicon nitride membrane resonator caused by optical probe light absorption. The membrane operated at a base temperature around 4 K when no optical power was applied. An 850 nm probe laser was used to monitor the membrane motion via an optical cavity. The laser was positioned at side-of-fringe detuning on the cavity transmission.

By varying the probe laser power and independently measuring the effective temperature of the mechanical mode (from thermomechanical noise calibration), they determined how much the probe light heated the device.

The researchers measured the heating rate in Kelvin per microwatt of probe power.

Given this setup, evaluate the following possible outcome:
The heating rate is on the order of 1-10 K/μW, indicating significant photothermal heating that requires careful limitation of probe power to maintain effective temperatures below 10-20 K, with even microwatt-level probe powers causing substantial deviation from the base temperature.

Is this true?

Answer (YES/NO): NO